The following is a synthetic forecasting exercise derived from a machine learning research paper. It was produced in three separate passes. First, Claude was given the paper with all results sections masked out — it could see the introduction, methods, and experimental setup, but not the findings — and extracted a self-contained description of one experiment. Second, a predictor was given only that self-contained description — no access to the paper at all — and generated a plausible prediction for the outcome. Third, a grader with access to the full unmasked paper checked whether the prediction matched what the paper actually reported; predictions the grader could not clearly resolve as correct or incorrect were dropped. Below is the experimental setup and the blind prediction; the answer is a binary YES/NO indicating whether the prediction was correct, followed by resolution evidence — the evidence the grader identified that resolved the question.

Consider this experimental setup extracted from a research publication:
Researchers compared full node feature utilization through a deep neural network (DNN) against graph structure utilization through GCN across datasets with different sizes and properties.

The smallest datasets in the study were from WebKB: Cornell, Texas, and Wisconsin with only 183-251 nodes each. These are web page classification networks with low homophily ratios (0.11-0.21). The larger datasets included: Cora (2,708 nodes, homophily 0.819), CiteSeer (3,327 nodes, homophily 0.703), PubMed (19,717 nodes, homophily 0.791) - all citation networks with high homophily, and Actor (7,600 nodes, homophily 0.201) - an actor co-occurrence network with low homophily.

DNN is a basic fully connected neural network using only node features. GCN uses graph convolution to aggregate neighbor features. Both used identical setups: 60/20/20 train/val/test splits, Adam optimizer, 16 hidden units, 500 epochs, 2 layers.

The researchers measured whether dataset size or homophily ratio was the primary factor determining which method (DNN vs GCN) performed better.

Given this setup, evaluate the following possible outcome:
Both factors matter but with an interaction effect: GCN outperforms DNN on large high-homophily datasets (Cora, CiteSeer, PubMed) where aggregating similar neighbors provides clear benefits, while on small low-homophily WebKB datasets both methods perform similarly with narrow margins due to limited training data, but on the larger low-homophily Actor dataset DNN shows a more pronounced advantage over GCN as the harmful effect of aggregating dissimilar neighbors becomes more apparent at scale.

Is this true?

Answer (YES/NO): NO